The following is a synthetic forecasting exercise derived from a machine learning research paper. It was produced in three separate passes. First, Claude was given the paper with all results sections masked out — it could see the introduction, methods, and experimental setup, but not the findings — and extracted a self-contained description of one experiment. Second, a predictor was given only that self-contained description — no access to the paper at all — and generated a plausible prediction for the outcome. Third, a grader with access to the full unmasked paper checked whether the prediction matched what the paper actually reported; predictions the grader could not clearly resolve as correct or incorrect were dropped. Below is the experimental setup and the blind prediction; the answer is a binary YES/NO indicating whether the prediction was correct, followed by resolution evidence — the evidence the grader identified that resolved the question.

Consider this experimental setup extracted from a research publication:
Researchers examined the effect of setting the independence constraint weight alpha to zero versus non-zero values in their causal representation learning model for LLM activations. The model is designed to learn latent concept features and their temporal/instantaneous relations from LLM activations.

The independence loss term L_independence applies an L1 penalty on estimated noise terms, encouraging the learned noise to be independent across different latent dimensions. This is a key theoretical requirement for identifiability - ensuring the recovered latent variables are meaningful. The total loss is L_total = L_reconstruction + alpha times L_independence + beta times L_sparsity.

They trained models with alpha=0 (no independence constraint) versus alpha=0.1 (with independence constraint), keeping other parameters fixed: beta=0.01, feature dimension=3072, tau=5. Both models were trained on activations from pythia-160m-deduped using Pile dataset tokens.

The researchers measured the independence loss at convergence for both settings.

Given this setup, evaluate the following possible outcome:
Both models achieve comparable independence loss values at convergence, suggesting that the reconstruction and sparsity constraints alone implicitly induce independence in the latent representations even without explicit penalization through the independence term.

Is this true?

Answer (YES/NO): NO